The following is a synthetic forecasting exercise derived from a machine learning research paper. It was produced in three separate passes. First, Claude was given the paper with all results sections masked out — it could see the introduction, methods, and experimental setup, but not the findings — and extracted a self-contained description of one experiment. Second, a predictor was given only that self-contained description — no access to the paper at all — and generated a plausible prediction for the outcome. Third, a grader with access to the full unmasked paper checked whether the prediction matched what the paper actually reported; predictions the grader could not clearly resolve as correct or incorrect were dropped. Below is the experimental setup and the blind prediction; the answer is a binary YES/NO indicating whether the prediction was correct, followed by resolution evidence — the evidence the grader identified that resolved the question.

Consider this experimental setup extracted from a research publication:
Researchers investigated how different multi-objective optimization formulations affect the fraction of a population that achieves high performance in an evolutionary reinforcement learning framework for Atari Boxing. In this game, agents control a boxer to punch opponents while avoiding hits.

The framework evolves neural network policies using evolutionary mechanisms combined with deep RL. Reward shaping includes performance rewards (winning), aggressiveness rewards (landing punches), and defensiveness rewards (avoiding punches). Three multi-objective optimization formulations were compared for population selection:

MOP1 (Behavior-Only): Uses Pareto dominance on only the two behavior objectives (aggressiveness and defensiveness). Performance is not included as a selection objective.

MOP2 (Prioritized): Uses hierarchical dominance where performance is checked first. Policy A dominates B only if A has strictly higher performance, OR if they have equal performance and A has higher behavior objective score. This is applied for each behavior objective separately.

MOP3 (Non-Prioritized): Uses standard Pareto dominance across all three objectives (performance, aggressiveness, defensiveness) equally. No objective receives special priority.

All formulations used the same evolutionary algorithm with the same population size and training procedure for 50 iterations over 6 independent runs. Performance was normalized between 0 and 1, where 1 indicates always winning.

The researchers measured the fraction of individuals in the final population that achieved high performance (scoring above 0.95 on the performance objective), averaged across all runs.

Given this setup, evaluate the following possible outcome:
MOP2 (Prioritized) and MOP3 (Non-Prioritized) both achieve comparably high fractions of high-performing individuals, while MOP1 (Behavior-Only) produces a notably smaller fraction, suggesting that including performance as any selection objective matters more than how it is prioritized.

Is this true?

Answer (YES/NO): NO